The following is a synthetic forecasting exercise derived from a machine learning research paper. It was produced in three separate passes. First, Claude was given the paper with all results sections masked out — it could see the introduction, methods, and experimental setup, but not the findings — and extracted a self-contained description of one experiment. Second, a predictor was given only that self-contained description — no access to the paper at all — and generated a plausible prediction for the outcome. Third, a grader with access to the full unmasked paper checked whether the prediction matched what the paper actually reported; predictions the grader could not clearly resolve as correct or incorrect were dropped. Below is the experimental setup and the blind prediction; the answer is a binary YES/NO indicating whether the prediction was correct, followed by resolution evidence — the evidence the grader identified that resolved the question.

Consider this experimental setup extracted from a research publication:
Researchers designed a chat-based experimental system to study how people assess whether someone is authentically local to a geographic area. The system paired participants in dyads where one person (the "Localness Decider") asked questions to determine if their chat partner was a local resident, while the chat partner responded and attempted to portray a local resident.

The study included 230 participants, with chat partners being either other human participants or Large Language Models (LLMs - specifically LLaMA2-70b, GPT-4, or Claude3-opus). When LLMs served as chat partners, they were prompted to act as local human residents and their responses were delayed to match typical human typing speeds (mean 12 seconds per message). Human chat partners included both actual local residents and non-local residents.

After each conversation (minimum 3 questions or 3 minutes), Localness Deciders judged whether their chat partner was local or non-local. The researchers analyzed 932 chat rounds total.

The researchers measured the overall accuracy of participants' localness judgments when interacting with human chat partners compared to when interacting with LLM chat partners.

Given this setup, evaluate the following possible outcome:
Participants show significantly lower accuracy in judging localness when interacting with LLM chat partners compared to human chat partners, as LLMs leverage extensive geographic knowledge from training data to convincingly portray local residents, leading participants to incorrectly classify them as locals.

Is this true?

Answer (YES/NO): NO